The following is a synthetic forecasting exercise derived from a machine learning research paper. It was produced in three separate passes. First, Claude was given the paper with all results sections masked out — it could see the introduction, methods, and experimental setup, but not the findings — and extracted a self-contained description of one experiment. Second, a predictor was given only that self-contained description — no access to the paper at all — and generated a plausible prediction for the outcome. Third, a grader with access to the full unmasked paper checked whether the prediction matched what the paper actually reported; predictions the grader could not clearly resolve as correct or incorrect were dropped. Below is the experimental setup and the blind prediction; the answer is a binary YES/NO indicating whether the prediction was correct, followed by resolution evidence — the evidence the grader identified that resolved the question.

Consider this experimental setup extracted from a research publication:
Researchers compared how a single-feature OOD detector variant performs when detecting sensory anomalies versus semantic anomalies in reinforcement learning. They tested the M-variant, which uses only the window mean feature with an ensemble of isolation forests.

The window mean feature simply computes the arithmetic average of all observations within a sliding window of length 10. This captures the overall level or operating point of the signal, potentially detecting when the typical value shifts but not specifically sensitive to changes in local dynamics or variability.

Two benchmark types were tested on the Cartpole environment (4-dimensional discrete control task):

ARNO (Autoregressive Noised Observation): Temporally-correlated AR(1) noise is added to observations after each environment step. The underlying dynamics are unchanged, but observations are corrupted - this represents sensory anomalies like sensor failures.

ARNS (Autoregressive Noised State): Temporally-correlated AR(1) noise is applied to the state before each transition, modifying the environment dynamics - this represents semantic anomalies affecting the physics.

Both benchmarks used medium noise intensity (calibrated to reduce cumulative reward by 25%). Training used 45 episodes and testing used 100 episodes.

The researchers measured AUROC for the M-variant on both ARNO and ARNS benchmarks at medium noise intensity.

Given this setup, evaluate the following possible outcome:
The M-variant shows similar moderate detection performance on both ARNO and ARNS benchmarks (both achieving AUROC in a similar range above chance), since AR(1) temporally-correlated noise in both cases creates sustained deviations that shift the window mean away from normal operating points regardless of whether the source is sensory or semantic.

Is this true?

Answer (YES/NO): YES